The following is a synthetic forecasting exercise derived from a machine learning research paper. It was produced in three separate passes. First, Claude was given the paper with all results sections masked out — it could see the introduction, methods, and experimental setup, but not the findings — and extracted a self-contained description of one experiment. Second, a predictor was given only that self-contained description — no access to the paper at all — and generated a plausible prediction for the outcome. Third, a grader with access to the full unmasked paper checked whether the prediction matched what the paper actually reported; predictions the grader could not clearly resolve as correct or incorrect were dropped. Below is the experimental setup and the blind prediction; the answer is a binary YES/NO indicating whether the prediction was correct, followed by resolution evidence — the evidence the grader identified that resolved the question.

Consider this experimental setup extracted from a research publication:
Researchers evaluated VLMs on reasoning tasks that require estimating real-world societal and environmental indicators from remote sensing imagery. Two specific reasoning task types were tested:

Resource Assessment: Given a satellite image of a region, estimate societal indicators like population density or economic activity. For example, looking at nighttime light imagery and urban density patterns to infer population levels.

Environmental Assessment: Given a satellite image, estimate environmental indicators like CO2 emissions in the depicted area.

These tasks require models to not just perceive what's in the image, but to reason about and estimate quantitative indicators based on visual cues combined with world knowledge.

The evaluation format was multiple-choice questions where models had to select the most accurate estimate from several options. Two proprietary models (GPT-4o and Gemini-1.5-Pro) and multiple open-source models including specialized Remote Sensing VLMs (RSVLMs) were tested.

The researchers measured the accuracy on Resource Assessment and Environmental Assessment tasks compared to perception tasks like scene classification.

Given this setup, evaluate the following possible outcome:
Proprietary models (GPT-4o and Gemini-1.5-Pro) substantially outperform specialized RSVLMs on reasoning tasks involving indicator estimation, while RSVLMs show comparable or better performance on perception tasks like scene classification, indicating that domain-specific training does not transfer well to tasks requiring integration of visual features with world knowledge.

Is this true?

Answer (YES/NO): NO